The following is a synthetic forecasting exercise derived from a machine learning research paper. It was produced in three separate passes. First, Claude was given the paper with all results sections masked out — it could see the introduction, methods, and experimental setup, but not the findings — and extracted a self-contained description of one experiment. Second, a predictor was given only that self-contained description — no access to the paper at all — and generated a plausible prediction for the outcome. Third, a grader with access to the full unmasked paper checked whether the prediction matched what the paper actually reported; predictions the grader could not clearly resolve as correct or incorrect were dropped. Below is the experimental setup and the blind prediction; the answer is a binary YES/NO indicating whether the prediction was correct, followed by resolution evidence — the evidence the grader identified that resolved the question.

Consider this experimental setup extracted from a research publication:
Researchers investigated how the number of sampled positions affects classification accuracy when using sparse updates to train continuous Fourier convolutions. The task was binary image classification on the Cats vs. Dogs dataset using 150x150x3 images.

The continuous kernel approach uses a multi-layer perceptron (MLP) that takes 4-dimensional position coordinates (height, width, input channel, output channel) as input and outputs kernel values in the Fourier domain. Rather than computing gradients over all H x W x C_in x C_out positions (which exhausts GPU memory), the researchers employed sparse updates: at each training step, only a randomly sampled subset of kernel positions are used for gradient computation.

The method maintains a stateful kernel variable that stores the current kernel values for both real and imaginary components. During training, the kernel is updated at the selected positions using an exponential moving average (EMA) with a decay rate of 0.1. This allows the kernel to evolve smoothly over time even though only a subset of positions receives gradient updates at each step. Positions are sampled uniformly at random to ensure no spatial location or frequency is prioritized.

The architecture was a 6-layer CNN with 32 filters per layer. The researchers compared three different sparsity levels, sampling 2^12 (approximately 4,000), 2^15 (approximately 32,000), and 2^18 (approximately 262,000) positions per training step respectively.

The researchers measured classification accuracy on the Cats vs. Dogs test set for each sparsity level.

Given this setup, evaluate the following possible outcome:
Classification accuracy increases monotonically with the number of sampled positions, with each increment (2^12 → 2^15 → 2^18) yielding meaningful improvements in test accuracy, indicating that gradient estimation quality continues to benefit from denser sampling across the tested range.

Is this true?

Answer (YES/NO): YES